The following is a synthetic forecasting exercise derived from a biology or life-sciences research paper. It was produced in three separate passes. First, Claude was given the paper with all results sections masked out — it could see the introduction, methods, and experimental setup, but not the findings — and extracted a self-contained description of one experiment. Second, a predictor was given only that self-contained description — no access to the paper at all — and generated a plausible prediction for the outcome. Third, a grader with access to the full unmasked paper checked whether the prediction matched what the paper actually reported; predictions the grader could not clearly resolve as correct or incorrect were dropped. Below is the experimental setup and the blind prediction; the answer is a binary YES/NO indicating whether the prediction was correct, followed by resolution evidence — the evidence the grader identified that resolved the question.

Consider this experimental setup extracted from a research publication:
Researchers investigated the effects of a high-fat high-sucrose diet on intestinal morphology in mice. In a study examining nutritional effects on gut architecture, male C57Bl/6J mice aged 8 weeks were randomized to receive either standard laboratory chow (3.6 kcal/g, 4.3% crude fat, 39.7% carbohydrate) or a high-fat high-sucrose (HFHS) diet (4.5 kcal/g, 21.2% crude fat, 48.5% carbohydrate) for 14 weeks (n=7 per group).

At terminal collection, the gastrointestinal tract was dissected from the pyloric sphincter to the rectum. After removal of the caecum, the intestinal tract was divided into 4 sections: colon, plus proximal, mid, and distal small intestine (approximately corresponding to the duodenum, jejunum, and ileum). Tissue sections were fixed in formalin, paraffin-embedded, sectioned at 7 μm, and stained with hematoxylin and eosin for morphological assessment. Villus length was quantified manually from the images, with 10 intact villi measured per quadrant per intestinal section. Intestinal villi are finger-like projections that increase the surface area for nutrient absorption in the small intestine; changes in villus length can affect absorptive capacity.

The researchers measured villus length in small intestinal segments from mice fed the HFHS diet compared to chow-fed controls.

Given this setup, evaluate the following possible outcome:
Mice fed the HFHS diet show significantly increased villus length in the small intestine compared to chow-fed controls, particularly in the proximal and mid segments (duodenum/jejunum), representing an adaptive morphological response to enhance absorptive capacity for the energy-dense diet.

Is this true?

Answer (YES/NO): NO